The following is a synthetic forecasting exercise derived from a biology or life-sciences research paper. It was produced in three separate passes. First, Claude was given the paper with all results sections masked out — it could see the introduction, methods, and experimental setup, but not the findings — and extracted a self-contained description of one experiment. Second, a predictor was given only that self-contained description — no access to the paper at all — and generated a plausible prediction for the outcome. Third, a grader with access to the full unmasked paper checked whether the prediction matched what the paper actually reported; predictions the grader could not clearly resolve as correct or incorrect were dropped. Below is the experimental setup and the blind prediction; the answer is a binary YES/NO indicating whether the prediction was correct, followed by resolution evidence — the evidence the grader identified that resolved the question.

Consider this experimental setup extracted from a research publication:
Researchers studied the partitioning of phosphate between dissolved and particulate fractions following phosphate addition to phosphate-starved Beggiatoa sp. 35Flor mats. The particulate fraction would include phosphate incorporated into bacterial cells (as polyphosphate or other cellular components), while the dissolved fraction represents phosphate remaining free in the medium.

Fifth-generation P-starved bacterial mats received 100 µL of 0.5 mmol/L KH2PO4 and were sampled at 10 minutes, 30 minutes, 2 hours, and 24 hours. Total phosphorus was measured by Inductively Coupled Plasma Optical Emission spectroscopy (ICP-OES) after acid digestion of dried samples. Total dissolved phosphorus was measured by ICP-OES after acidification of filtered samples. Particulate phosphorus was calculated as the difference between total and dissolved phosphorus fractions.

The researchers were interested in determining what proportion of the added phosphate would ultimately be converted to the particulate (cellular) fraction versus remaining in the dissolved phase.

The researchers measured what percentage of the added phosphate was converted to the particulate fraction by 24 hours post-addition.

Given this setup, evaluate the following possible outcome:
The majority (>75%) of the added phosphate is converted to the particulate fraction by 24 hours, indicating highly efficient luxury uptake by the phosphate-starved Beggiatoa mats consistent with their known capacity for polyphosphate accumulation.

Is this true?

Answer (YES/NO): YES